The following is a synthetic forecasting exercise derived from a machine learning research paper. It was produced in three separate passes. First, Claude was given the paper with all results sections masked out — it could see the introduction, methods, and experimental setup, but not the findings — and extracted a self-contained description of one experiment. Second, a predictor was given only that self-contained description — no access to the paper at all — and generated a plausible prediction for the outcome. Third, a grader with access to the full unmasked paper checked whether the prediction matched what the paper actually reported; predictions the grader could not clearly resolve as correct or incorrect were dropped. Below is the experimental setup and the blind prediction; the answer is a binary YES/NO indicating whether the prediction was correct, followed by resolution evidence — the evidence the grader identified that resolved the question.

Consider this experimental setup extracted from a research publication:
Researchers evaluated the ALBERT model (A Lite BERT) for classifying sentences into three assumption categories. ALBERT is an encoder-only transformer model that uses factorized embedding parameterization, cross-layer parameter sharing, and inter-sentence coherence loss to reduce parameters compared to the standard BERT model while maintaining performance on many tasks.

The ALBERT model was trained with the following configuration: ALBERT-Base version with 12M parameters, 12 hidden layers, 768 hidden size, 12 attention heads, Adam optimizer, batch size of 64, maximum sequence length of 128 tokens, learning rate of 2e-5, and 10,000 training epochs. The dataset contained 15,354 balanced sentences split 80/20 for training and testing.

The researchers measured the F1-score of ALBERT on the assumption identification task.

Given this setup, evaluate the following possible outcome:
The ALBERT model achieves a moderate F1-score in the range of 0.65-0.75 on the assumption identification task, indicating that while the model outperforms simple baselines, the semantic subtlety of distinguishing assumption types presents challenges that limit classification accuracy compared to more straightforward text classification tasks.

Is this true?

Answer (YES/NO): NO